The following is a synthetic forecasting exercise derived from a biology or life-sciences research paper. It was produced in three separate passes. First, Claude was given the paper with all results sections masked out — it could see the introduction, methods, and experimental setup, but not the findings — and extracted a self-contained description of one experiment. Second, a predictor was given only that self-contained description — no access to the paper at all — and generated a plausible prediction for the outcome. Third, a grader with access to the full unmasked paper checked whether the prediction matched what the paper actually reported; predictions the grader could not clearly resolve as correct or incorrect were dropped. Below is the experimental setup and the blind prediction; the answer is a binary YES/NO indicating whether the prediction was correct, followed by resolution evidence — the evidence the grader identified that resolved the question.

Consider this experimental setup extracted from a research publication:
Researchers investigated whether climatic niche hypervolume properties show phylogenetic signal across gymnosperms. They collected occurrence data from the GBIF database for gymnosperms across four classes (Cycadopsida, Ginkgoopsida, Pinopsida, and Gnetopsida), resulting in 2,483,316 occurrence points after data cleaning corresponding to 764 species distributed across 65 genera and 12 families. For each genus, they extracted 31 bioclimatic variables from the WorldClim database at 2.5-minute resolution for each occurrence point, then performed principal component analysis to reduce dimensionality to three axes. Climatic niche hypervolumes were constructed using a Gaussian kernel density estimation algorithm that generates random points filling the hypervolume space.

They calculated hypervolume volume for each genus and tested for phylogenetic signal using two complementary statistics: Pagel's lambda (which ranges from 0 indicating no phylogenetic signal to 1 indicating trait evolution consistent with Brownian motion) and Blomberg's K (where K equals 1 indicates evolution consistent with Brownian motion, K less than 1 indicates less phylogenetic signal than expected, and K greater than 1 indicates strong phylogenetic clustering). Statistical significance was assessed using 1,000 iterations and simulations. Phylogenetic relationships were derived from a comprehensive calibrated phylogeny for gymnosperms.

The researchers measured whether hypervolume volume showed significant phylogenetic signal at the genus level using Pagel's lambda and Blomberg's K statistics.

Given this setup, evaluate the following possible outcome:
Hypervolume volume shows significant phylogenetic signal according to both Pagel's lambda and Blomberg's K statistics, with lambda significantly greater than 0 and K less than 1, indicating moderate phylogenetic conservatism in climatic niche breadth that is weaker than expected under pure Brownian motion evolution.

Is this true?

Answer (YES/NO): NO